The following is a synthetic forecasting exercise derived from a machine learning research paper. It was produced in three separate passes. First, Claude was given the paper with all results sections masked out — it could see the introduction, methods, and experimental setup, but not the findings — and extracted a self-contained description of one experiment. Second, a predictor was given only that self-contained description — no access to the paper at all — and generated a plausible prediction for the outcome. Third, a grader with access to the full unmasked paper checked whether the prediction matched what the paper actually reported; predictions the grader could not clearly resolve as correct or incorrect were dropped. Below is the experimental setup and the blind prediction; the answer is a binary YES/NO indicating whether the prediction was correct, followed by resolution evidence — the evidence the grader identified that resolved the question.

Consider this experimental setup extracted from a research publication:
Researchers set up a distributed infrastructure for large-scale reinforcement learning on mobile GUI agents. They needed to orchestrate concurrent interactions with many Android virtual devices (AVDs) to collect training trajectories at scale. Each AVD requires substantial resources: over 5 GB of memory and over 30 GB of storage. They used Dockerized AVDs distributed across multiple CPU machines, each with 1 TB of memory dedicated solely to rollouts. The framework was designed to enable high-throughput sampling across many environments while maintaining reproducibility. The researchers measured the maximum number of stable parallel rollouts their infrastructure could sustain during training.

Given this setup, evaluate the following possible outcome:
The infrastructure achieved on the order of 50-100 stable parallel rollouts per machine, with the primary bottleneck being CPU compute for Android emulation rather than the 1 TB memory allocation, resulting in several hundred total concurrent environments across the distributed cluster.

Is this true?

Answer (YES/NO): NO